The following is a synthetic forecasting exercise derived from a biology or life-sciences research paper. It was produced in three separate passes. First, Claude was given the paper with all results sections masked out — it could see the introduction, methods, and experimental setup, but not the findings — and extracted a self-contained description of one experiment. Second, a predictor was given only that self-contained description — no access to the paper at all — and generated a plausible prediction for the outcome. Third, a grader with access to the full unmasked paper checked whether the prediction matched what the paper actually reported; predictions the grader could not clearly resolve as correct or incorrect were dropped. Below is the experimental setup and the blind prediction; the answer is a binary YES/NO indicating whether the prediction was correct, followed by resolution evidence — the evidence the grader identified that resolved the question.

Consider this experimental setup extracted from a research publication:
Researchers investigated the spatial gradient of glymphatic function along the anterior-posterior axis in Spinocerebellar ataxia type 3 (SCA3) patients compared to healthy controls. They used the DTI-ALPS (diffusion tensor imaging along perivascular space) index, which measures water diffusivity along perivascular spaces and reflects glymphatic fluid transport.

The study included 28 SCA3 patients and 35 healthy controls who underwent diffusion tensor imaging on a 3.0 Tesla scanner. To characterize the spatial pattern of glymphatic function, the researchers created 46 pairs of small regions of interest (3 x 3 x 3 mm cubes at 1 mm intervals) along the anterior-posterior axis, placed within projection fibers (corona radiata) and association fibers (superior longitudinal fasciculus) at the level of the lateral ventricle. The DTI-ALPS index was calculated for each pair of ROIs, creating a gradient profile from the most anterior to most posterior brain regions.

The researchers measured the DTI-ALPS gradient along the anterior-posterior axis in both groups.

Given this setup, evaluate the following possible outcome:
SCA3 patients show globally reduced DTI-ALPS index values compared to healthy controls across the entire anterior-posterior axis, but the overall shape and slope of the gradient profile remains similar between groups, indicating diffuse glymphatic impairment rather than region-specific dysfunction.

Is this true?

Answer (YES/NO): NO